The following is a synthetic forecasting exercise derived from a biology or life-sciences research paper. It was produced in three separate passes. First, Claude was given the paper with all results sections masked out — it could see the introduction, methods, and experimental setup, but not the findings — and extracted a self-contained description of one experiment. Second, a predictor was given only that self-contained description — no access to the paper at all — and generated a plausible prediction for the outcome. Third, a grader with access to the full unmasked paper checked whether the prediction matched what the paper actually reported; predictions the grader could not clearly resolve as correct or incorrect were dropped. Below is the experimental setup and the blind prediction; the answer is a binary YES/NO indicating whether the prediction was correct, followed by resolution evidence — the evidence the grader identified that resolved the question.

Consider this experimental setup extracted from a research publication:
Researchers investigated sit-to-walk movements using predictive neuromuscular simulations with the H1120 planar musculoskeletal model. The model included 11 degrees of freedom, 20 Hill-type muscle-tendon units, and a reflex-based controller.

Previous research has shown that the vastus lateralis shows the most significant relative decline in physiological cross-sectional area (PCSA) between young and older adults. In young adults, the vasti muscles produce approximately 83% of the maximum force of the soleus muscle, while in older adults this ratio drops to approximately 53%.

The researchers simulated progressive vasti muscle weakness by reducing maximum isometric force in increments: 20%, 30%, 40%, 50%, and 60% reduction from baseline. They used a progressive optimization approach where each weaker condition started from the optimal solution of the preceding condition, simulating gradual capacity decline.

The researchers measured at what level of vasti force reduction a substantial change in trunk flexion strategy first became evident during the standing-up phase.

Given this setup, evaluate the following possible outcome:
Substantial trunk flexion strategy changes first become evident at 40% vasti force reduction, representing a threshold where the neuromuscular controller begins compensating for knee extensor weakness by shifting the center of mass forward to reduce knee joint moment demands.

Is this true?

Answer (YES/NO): NO